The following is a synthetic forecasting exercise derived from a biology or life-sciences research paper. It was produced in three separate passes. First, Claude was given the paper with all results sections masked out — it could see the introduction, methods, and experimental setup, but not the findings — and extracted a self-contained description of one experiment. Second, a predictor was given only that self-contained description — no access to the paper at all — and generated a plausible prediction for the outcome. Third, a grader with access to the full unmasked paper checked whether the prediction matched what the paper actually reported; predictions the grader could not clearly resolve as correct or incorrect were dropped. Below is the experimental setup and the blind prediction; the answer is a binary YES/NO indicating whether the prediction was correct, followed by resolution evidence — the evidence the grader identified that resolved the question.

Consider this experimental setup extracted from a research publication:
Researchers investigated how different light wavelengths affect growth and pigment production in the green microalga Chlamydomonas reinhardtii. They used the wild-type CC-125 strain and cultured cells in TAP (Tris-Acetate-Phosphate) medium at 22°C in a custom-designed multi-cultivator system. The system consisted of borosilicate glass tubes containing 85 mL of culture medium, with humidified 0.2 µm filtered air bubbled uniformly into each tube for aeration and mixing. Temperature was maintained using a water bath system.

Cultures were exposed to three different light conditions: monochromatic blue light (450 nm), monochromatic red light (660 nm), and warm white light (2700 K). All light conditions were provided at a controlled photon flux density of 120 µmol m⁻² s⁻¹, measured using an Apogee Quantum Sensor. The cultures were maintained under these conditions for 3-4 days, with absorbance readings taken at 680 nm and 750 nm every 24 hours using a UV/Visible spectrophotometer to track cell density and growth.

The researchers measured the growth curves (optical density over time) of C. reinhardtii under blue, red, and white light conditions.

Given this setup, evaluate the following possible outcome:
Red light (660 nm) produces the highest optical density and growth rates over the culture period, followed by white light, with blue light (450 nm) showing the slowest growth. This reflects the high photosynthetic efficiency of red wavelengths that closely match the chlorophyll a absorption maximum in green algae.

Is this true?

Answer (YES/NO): NO